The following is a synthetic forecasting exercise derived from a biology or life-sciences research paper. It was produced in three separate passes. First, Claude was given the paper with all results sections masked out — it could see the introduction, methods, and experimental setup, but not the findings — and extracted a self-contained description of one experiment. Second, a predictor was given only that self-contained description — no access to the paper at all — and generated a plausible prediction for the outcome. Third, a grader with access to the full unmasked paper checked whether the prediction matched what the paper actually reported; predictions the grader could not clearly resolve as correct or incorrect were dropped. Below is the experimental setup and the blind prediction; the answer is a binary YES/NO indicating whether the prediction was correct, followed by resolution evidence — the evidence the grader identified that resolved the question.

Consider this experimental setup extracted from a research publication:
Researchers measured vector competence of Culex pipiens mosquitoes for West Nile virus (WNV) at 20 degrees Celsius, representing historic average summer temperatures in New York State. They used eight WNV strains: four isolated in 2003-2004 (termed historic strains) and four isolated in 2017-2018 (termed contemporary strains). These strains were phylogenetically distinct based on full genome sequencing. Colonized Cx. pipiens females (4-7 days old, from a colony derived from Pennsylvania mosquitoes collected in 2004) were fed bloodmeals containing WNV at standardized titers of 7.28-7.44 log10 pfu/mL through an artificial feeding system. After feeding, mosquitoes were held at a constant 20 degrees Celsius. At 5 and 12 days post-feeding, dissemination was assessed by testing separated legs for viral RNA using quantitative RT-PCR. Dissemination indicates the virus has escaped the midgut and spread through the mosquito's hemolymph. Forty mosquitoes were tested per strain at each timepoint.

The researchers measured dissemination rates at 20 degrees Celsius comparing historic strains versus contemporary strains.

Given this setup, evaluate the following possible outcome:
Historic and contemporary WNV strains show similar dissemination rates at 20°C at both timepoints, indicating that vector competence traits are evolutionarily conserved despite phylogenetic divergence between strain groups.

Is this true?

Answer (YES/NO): NO